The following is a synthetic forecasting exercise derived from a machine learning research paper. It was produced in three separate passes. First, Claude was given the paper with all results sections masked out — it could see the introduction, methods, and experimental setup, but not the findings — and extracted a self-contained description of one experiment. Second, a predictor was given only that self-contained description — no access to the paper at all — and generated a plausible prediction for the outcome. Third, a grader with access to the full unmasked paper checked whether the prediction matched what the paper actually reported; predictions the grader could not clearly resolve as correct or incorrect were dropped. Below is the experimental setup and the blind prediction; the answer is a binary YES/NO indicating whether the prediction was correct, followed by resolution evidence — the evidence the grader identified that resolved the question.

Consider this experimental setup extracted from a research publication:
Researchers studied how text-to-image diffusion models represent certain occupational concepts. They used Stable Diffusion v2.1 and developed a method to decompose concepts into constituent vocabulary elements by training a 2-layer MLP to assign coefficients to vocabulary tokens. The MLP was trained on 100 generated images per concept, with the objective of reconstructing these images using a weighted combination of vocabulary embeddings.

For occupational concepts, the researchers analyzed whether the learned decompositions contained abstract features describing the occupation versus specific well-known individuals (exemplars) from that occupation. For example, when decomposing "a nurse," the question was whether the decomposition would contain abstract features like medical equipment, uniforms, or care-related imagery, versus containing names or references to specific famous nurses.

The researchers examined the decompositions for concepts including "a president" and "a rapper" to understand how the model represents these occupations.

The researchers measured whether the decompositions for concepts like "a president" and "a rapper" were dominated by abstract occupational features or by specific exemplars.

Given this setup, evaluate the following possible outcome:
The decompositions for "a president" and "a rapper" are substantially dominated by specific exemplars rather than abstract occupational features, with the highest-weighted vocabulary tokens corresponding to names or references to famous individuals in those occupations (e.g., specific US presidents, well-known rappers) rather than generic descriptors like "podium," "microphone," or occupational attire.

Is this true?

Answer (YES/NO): YES